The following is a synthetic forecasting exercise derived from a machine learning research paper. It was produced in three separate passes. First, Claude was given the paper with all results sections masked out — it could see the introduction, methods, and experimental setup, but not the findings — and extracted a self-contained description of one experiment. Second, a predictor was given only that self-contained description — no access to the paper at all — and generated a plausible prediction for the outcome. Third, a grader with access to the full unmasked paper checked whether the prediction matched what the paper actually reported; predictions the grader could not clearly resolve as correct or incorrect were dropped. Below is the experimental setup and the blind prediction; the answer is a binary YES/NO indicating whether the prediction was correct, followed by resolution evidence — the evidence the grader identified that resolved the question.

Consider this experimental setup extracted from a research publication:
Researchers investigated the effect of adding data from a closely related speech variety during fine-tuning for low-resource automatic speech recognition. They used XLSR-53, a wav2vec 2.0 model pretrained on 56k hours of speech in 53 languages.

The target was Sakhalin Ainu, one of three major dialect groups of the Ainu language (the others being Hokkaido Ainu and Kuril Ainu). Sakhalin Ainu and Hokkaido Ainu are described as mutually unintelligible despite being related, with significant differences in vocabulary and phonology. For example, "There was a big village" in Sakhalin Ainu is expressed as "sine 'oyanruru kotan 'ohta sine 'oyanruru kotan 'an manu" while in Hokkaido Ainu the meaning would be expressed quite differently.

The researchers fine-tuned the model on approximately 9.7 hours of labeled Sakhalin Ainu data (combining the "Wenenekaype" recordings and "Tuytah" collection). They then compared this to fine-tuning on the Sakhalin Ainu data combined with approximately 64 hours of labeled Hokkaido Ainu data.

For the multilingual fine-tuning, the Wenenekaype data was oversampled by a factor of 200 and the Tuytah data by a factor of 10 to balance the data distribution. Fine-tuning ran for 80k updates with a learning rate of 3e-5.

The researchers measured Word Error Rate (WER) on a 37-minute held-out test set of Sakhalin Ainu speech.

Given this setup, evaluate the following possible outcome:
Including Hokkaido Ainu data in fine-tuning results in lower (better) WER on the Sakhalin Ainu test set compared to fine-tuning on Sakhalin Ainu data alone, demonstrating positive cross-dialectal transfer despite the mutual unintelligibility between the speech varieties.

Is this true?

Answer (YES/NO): NO